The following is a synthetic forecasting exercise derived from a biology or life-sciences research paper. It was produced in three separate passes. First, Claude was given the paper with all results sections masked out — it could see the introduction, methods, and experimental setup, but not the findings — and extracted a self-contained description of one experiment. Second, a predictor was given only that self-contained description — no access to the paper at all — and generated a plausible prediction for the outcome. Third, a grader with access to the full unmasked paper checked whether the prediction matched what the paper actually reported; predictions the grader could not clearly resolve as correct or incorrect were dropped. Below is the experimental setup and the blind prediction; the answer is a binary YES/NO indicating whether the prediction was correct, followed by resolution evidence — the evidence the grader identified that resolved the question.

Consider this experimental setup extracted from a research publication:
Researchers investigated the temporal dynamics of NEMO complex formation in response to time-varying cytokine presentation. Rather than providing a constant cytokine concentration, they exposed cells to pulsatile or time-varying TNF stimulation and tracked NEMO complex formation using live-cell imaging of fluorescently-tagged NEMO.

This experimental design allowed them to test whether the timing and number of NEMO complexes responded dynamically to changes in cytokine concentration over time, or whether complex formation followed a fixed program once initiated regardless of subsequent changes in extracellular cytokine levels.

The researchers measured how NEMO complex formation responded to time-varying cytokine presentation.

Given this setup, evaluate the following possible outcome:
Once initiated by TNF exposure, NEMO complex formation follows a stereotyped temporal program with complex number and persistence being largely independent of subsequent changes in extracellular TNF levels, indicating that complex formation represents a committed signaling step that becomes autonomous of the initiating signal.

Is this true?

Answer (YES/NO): NO